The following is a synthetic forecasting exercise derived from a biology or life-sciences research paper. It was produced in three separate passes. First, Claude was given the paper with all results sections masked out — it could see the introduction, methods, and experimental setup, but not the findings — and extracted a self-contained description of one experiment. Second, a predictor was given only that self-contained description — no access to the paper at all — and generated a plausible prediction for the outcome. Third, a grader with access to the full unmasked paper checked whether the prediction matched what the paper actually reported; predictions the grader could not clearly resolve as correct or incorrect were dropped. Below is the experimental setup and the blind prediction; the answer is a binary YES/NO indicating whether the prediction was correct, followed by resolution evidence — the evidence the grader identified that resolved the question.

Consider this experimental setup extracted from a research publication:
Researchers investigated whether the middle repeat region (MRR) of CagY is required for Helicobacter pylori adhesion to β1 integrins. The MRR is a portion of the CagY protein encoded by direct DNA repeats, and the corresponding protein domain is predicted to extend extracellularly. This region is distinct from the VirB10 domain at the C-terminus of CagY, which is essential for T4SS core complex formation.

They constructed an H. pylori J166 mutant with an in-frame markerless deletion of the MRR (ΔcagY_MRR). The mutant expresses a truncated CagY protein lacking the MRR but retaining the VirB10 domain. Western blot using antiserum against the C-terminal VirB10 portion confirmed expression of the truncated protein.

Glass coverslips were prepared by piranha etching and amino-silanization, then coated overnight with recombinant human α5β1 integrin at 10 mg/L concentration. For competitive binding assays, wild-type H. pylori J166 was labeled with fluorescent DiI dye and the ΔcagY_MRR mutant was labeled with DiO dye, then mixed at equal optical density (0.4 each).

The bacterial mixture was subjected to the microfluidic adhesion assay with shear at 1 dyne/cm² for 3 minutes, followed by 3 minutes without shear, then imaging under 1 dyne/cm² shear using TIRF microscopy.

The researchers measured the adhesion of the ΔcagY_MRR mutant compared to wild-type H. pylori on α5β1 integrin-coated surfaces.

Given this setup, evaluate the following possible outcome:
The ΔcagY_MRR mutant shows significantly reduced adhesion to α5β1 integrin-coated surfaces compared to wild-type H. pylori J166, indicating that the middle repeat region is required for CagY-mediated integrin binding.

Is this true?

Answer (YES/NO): YES